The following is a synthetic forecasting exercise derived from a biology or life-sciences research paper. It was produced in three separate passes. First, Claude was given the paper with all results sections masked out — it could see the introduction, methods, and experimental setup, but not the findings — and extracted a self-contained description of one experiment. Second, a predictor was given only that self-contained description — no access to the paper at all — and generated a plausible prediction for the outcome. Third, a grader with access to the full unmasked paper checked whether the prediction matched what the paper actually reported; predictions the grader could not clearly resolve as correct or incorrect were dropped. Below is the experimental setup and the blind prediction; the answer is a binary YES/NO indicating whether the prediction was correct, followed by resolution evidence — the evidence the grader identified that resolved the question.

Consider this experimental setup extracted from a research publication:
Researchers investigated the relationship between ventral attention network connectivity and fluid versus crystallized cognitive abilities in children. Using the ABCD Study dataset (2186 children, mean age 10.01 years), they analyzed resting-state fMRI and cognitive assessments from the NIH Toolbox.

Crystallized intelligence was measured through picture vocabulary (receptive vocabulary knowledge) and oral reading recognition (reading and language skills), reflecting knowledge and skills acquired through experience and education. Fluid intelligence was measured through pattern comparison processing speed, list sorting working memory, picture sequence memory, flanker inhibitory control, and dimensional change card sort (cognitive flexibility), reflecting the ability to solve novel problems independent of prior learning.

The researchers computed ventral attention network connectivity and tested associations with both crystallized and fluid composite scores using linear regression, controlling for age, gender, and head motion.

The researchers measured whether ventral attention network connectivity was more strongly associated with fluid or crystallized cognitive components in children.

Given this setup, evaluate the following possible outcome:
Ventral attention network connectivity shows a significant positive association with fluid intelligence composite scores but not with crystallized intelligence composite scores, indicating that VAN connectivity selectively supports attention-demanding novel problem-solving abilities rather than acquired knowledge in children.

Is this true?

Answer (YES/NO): NO